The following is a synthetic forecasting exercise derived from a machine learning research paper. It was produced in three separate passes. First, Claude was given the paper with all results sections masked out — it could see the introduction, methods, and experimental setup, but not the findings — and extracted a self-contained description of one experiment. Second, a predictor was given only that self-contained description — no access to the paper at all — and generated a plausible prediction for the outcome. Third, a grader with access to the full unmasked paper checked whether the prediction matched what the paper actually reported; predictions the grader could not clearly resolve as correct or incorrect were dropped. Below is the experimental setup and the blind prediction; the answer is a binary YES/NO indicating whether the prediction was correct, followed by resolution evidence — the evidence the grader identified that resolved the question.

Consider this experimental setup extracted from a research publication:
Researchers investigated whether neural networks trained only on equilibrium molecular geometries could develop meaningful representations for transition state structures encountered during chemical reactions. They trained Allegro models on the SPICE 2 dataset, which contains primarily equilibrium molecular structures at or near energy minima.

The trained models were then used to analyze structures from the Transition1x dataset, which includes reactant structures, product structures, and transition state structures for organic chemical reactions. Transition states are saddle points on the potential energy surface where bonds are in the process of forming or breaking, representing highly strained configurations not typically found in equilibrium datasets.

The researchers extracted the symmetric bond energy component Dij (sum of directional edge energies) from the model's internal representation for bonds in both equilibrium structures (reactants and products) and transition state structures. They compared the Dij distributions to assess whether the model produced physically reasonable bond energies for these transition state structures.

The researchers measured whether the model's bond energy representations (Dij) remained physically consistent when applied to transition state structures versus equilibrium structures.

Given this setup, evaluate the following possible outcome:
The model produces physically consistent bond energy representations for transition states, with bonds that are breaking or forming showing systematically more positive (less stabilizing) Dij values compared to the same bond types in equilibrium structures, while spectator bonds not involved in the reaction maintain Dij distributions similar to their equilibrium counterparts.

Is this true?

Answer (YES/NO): NO